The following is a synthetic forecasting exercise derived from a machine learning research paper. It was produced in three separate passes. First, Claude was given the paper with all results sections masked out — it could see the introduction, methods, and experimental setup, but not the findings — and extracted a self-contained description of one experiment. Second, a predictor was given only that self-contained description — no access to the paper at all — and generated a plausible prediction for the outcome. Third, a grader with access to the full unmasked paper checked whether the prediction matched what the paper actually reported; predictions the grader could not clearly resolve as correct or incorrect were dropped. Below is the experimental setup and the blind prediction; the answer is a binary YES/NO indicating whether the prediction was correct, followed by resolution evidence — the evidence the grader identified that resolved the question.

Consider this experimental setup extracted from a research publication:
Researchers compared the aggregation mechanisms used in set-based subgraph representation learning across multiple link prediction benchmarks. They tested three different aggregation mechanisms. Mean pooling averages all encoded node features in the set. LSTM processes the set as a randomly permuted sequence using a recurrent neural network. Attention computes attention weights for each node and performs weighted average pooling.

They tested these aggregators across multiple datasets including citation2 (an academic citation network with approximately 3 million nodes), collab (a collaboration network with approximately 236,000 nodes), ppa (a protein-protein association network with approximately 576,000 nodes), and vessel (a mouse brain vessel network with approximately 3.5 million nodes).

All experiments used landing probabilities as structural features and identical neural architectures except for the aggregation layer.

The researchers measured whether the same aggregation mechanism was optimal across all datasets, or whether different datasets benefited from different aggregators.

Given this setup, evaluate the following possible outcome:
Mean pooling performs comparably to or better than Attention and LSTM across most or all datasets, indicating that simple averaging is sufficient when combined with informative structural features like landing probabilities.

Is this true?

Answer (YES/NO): NO